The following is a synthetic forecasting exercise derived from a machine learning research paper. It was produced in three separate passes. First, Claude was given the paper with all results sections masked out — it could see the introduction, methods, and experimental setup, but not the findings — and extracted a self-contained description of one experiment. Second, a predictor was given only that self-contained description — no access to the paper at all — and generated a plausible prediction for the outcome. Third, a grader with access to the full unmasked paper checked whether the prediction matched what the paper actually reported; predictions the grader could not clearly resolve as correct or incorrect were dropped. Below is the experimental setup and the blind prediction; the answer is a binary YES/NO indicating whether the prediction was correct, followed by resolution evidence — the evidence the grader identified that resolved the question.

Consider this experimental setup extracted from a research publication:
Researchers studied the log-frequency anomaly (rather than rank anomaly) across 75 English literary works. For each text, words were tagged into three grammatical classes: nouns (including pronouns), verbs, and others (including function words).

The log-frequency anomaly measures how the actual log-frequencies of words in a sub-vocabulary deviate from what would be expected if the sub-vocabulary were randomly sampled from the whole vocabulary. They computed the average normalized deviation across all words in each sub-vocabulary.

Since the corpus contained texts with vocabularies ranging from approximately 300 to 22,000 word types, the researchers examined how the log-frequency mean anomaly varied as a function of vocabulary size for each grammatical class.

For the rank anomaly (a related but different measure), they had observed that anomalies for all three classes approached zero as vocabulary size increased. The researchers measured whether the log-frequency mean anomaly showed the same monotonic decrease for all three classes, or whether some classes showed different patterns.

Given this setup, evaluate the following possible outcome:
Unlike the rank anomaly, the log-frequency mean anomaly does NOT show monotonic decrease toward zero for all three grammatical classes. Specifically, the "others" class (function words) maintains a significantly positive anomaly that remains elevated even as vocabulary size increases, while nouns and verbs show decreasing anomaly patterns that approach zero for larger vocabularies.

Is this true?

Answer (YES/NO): NO